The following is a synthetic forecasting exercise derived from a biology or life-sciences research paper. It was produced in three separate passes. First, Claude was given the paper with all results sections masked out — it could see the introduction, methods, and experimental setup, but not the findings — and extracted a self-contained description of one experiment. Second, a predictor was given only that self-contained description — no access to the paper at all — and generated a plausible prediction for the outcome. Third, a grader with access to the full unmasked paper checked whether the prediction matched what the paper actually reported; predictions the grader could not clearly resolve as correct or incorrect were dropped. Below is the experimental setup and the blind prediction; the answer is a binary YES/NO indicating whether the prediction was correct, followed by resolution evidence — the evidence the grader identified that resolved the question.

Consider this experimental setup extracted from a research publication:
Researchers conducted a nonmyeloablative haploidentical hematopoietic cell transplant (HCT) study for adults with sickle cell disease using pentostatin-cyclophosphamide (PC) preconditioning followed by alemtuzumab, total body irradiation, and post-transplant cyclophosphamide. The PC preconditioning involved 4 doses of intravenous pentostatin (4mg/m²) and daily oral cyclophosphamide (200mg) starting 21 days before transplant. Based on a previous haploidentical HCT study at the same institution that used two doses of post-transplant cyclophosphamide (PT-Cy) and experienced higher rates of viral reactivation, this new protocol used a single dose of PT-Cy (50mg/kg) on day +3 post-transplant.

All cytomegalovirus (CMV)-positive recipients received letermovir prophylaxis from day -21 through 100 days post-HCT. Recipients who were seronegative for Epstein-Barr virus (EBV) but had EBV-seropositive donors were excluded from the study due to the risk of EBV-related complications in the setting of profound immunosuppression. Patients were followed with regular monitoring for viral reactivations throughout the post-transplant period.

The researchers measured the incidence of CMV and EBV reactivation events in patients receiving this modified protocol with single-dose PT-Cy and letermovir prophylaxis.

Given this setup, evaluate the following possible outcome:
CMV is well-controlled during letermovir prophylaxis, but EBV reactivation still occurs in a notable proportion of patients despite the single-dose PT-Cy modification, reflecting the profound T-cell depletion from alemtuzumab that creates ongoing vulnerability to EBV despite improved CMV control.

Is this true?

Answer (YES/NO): YES